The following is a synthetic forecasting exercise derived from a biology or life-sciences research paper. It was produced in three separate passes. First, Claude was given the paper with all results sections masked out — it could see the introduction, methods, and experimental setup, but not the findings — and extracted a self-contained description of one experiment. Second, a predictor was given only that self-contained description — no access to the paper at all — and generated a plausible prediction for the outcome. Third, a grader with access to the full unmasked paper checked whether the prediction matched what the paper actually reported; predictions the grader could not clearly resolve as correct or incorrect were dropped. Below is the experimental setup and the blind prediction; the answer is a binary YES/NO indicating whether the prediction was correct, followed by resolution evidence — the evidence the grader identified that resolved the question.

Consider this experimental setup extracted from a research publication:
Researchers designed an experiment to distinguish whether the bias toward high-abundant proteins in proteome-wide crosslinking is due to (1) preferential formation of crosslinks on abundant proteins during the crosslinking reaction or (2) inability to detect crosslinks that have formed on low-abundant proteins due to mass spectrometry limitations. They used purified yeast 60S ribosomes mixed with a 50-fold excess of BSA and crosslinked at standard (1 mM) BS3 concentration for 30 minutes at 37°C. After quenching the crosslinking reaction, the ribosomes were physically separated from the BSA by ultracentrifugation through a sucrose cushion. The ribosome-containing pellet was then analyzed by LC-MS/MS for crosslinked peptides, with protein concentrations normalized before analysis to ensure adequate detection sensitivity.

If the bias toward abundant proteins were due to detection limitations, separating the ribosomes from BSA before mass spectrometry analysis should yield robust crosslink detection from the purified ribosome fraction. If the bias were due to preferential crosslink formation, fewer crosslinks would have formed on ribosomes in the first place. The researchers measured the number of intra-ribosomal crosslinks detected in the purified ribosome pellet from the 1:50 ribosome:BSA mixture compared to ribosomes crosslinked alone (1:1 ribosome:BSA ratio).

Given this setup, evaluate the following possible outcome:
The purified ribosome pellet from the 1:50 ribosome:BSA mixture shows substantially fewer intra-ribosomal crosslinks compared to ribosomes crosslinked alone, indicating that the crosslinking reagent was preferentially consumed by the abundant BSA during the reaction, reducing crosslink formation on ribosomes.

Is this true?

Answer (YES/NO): YES